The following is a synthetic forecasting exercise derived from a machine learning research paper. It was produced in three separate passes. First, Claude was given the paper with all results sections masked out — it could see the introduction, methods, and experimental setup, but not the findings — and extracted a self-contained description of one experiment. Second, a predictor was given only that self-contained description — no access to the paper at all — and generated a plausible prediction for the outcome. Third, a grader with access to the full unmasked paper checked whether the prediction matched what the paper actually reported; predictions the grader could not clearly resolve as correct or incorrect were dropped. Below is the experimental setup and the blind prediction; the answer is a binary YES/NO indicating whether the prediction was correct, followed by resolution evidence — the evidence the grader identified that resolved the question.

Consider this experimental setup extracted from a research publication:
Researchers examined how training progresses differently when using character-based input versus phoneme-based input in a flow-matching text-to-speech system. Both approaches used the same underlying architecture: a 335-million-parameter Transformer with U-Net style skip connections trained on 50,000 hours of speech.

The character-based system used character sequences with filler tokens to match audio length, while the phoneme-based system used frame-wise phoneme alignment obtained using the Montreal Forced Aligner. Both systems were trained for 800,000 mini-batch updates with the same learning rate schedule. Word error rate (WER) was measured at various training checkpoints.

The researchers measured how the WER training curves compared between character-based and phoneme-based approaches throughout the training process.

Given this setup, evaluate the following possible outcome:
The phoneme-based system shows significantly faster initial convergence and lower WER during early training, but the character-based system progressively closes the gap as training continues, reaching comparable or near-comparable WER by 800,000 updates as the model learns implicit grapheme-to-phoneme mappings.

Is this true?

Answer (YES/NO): NO